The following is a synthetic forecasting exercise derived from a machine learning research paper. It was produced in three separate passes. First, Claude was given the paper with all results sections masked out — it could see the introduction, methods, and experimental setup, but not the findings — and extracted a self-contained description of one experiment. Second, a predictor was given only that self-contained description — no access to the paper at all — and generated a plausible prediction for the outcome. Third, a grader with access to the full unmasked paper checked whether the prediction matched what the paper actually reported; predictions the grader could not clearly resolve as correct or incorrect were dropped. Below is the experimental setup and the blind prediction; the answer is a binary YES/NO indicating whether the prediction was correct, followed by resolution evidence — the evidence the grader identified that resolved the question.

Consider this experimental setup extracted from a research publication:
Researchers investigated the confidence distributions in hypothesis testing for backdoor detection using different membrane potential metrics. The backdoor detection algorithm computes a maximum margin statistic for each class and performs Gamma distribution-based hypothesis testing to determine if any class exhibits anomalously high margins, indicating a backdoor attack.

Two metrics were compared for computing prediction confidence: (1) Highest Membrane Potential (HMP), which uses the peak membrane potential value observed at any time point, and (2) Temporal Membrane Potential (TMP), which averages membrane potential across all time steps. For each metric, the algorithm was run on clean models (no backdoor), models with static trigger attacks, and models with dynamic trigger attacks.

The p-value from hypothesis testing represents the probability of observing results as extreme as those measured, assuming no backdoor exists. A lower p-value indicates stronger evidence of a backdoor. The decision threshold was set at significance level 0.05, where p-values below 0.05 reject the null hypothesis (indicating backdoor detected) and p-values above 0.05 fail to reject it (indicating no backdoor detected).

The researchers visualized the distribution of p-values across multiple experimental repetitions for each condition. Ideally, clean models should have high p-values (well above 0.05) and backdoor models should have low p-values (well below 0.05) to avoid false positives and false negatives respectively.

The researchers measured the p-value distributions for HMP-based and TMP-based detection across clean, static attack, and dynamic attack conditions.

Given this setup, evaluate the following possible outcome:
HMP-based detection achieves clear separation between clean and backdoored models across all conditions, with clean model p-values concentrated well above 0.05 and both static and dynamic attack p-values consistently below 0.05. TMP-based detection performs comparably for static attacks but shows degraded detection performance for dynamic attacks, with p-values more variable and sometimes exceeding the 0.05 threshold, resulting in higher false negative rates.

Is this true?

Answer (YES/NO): NO